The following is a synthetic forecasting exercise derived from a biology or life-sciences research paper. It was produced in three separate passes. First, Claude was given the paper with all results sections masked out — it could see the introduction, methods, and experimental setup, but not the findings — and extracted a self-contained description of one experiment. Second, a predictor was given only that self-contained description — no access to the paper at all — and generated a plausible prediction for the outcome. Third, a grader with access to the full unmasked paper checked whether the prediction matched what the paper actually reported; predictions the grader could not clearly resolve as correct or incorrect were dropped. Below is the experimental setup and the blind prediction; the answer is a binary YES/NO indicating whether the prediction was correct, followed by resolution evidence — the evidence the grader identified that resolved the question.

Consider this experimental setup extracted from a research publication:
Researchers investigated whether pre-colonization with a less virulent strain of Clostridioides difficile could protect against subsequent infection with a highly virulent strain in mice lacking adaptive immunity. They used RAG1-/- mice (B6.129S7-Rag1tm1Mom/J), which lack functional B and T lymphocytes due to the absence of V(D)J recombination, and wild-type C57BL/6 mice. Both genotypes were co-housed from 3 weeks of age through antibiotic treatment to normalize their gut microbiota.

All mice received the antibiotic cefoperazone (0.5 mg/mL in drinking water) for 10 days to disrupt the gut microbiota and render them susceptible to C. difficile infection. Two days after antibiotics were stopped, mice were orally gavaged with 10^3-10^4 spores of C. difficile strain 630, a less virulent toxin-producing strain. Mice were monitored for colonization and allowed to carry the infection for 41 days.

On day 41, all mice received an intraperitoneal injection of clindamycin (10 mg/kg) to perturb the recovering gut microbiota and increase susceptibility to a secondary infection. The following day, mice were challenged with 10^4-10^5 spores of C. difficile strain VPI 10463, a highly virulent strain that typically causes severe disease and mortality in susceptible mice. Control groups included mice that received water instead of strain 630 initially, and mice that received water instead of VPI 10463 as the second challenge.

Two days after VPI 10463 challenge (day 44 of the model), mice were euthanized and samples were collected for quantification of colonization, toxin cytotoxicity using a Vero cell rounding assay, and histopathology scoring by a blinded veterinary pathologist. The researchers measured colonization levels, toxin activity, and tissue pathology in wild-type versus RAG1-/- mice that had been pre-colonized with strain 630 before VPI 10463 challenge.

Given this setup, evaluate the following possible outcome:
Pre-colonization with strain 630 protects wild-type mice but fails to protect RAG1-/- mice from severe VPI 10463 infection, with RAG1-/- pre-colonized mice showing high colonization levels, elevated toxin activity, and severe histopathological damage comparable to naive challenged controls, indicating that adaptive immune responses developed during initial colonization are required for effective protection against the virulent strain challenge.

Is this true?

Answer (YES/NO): NO